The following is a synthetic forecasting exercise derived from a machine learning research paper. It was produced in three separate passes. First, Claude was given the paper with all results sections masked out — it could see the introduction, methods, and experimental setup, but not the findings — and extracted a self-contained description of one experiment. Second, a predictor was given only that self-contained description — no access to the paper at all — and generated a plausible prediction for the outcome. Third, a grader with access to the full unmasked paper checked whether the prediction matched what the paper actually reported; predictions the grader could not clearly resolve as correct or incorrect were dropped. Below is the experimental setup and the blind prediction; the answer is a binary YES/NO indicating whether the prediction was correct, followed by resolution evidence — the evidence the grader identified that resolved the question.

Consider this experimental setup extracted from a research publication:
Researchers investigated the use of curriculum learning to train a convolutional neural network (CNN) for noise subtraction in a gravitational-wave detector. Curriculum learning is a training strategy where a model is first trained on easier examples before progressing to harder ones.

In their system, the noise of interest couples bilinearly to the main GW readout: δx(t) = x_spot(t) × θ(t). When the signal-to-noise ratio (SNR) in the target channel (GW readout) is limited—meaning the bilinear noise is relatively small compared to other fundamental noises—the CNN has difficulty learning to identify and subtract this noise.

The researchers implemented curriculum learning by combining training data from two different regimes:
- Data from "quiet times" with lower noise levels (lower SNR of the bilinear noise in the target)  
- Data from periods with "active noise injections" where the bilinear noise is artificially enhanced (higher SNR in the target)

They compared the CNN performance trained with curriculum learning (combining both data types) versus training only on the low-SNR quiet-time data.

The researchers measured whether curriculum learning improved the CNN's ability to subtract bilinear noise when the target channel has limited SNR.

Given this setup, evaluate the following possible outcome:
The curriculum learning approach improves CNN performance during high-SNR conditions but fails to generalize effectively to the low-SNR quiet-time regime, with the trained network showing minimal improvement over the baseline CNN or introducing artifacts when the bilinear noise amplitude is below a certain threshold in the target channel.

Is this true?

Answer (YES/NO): NO